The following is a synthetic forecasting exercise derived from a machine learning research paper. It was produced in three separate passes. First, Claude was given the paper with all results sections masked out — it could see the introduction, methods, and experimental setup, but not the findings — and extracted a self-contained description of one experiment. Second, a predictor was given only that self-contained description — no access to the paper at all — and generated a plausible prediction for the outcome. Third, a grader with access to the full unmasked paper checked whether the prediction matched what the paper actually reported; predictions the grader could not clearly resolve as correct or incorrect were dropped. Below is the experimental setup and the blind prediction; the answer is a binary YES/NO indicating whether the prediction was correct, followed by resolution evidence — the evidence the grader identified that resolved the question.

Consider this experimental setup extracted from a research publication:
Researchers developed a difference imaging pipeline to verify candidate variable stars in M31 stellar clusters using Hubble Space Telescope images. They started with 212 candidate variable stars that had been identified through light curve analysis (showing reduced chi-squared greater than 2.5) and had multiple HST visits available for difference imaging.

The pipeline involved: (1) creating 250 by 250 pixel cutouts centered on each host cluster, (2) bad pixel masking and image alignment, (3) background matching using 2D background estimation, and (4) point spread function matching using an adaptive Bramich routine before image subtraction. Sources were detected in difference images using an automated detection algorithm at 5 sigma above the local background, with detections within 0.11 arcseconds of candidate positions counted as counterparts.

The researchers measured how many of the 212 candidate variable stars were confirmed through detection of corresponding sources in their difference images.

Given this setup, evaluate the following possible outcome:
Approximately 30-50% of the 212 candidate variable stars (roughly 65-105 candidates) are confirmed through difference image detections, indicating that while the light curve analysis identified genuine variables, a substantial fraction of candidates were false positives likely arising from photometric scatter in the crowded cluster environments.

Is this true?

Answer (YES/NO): YES